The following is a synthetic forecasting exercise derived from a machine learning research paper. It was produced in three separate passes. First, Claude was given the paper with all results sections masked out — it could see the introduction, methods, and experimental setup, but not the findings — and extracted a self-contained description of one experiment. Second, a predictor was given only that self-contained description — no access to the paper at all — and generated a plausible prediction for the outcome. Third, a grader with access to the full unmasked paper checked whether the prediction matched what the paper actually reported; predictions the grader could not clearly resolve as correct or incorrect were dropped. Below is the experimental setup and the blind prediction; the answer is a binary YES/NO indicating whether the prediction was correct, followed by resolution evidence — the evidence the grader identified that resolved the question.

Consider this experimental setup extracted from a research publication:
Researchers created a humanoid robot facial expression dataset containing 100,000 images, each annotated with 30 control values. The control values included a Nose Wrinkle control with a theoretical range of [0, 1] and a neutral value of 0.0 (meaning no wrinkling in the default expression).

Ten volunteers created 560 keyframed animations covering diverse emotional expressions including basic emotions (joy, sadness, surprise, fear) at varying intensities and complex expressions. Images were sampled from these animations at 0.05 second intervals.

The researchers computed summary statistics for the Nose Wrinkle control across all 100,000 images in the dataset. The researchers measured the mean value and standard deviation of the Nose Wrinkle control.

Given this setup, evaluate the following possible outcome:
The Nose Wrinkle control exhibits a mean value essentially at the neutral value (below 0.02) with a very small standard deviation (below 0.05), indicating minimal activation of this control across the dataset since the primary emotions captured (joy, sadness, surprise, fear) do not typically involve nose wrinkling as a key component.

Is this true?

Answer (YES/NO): NO